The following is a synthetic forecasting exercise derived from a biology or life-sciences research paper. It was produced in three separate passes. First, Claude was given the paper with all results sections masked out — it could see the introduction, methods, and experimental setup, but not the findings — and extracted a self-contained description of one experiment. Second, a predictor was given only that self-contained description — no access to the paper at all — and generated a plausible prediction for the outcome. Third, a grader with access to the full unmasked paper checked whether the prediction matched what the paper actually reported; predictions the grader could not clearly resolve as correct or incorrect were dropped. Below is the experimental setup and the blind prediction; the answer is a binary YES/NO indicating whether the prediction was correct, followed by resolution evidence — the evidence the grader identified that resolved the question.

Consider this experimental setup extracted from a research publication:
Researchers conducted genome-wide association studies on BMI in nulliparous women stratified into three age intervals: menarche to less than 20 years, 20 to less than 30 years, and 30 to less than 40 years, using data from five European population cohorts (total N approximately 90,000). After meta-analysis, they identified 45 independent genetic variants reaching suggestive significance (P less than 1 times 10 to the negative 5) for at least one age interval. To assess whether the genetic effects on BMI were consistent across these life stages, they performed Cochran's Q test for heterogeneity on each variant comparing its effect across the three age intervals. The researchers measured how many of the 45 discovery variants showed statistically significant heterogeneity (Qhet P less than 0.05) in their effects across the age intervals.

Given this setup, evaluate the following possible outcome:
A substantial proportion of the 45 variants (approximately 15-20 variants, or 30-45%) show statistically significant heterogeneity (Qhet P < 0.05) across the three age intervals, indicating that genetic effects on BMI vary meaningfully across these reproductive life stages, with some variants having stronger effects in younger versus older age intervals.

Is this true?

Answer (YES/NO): NO